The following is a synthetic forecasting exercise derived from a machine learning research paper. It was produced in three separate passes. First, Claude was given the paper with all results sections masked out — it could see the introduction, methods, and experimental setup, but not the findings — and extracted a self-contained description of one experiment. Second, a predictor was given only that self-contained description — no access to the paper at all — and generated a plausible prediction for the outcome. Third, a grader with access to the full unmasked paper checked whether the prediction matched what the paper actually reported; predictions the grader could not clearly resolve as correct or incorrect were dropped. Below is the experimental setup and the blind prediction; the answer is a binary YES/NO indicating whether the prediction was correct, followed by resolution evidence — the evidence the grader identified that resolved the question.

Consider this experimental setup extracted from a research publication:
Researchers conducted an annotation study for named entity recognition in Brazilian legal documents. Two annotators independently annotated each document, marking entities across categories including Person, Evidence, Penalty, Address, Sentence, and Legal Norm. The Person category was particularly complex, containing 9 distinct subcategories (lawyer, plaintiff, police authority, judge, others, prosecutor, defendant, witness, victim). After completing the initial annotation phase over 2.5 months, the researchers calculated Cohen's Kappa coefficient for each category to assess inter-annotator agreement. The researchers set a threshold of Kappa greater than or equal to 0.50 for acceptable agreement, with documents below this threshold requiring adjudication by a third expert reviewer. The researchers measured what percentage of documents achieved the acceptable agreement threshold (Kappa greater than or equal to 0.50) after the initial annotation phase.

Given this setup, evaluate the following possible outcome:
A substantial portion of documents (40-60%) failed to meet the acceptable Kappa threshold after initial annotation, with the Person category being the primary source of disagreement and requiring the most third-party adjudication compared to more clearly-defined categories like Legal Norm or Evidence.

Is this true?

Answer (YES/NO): NO